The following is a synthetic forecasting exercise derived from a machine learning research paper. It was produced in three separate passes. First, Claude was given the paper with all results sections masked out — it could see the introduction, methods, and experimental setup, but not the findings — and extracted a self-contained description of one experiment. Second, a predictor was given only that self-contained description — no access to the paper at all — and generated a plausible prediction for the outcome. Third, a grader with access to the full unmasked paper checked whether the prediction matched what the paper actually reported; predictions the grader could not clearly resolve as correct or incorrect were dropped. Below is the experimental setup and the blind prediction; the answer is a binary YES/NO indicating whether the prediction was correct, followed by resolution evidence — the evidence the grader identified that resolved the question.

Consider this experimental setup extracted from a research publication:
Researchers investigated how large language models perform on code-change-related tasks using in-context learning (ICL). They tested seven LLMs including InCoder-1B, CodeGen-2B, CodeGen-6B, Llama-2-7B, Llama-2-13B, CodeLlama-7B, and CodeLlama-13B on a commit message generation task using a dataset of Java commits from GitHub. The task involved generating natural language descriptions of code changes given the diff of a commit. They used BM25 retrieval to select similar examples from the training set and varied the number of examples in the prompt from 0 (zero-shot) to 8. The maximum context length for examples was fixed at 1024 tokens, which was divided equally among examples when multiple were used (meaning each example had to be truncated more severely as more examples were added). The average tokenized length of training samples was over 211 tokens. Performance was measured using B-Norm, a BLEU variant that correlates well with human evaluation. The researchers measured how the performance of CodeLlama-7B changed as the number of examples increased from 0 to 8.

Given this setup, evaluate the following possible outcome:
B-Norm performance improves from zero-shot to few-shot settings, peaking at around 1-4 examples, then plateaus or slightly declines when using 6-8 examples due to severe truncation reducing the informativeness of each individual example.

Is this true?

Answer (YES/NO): NO